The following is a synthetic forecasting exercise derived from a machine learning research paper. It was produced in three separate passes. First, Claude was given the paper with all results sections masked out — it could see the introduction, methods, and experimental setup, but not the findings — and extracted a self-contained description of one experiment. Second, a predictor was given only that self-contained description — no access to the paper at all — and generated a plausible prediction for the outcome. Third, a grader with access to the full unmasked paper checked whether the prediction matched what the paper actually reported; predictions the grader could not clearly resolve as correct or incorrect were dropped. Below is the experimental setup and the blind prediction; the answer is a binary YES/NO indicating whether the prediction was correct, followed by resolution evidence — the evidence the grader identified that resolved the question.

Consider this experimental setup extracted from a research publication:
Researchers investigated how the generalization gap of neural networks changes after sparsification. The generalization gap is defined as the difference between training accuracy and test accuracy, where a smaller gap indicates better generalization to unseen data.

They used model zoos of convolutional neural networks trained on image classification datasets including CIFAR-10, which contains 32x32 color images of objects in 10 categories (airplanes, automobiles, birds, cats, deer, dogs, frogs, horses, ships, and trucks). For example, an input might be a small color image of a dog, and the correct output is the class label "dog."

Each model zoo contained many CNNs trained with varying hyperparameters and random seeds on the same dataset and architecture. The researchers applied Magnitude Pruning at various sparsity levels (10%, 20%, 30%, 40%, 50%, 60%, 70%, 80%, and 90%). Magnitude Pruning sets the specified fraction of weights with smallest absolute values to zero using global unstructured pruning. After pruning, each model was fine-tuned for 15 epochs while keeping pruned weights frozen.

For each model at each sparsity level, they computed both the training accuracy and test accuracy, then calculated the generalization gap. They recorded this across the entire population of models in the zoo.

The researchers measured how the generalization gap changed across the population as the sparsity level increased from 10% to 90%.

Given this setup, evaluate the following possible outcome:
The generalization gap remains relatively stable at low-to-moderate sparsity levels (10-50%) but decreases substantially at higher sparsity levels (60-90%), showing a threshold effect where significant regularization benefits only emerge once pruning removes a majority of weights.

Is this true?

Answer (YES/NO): NO